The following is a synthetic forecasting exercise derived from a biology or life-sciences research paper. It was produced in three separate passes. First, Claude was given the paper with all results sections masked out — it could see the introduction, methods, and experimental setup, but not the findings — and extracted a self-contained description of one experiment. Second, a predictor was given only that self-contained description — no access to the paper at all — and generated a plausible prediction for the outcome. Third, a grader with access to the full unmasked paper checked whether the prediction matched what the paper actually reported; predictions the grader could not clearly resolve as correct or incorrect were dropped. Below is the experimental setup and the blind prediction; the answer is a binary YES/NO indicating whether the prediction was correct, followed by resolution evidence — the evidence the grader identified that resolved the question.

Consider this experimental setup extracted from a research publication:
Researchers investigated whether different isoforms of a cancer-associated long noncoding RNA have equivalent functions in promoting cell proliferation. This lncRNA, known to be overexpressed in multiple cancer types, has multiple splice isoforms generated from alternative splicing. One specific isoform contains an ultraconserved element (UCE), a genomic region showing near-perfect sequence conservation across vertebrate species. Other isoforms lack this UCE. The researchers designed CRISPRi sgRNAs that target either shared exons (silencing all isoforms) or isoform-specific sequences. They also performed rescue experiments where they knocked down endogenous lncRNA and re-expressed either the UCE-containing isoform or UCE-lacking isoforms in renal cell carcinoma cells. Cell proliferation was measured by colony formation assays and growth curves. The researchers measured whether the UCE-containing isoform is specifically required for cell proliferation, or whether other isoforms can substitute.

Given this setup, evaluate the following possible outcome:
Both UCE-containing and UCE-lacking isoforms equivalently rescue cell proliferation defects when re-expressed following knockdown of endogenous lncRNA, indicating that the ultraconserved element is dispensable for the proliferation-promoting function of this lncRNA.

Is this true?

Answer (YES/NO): NO